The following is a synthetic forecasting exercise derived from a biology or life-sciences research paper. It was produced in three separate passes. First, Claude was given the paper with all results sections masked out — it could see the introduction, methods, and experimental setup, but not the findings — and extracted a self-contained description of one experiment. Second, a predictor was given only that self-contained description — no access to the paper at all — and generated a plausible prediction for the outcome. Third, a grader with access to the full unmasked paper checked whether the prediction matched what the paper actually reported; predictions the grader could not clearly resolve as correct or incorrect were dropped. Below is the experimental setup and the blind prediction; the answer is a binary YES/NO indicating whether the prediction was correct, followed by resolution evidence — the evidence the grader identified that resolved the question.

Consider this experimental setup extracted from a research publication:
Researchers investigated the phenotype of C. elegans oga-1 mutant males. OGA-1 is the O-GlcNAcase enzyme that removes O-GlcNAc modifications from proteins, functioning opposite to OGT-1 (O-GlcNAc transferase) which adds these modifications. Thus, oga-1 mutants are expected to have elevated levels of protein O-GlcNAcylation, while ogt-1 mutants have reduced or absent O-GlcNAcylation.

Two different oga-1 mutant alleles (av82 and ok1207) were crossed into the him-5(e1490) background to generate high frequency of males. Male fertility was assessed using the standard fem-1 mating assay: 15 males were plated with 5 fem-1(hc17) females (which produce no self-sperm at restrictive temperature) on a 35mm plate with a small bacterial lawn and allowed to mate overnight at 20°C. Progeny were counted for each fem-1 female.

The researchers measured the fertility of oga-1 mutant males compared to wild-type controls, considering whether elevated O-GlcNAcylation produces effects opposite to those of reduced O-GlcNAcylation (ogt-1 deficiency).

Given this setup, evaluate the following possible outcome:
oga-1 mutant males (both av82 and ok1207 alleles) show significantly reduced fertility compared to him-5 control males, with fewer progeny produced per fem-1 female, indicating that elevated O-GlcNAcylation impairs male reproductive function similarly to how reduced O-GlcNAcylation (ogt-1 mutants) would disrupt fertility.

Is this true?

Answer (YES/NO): NO